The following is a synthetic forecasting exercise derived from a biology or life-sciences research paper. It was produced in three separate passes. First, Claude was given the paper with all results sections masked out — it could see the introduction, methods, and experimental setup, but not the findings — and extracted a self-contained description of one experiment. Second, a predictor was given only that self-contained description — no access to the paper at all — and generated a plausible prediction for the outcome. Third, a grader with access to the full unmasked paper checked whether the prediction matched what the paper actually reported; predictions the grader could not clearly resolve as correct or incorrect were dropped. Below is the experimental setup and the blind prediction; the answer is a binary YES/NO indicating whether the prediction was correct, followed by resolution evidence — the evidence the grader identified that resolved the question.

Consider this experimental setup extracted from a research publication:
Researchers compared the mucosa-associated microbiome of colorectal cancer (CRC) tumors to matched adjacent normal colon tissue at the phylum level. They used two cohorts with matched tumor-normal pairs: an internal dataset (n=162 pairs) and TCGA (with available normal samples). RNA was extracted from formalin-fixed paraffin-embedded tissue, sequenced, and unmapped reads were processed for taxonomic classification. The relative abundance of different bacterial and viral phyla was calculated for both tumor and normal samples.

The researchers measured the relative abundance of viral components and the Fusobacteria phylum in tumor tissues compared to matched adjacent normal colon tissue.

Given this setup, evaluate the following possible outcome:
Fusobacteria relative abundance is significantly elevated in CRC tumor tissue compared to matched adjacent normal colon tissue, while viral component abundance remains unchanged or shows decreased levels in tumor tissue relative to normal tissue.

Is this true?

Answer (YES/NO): NO